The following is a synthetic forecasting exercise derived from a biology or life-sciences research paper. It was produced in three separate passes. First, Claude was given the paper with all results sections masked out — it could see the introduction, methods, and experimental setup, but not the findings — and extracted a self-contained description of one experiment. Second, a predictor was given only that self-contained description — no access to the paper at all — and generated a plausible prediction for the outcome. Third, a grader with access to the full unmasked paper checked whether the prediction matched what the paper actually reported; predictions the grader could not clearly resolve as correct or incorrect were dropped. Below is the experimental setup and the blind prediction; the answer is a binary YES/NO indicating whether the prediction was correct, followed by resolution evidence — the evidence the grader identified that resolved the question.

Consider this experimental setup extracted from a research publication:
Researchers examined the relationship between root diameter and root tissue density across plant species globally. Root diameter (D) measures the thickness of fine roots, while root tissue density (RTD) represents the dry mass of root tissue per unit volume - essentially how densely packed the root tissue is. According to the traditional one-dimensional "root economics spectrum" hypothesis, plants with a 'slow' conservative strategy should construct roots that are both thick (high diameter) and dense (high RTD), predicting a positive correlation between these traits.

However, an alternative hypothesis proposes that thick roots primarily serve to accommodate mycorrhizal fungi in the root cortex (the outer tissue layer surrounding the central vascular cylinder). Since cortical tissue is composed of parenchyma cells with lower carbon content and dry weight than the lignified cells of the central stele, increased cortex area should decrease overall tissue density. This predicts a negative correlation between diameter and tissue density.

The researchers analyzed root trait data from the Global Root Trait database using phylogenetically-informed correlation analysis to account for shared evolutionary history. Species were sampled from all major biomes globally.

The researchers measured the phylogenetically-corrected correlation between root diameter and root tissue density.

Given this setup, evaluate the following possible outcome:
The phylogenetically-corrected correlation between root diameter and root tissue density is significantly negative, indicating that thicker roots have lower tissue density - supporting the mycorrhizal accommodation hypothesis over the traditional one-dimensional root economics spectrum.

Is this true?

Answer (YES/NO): YES